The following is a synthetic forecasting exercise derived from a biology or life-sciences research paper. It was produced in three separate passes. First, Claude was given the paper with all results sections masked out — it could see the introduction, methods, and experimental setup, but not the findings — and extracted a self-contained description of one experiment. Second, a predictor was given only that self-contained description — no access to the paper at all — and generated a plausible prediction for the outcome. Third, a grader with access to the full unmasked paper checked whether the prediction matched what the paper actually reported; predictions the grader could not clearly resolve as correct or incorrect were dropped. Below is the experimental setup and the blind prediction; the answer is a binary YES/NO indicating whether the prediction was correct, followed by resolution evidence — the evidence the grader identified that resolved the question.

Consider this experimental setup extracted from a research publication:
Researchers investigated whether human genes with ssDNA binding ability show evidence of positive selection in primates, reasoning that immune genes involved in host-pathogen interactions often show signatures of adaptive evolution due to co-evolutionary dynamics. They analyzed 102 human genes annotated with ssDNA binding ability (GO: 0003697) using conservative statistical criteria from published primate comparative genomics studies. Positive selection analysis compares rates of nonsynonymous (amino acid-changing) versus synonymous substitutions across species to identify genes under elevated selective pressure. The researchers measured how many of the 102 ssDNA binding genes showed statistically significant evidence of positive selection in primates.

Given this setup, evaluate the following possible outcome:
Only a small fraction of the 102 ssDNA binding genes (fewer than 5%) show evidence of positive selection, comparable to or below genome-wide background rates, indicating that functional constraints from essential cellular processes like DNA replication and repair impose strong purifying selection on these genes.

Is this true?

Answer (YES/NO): YES